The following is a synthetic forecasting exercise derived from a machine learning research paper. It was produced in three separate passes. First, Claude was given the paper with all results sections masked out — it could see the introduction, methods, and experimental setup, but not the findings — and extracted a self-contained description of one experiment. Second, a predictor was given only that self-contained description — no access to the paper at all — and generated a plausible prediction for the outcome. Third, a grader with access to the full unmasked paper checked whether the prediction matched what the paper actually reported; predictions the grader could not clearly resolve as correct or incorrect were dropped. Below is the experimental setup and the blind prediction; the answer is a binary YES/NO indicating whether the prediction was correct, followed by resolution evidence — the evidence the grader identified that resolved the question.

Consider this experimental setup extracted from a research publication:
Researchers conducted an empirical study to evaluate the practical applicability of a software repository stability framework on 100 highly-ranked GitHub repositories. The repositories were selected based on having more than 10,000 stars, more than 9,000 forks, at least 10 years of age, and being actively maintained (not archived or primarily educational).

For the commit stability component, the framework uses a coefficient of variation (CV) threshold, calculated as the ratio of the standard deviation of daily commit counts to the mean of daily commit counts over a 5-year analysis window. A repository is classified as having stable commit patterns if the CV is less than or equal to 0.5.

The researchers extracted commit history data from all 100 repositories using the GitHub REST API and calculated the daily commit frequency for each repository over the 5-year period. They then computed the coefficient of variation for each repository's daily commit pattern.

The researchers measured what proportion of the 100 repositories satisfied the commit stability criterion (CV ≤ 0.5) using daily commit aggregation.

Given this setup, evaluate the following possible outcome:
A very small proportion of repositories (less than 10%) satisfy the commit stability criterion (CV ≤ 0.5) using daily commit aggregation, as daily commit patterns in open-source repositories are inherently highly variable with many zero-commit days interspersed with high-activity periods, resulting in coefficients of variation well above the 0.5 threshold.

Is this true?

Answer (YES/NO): YES